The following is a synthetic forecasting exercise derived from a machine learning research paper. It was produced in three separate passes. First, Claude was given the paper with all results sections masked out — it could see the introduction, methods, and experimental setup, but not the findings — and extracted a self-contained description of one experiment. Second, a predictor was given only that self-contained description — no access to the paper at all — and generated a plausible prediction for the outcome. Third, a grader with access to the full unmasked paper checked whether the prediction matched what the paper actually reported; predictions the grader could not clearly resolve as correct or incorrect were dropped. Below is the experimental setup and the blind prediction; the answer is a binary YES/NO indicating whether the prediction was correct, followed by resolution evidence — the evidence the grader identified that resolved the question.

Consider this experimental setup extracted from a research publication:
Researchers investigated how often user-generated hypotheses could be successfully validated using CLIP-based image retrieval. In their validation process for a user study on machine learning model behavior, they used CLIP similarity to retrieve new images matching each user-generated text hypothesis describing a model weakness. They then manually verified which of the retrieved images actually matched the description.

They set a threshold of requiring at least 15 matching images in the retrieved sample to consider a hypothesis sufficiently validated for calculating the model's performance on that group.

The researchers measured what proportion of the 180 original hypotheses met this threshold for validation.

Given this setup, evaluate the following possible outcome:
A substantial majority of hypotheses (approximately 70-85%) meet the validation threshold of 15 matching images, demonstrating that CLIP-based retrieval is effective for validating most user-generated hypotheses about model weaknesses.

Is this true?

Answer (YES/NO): YES